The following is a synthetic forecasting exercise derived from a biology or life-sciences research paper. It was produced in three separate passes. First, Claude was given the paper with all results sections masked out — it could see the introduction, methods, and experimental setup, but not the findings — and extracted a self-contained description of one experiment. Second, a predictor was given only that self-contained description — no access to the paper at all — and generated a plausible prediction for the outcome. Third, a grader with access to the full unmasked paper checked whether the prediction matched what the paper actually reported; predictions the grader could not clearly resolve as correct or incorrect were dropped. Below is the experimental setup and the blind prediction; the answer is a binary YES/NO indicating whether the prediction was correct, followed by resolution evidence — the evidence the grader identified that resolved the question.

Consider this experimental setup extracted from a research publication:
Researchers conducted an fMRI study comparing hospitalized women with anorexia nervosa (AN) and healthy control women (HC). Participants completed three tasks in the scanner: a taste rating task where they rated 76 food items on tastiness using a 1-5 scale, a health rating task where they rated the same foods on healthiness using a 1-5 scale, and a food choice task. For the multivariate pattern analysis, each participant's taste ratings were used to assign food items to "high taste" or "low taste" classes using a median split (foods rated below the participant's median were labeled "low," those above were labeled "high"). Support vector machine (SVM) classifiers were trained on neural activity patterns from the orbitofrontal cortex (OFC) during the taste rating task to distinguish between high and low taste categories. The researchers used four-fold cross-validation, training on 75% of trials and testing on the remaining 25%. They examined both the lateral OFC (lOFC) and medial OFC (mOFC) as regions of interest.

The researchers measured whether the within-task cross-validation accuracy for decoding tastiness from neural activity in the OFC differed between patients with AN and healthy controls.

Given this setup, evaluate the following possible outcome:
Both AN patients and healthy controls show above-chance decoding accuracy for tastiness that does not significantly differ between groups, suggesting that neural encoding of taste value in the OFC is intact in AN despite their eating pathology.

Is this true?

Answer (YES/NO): YES